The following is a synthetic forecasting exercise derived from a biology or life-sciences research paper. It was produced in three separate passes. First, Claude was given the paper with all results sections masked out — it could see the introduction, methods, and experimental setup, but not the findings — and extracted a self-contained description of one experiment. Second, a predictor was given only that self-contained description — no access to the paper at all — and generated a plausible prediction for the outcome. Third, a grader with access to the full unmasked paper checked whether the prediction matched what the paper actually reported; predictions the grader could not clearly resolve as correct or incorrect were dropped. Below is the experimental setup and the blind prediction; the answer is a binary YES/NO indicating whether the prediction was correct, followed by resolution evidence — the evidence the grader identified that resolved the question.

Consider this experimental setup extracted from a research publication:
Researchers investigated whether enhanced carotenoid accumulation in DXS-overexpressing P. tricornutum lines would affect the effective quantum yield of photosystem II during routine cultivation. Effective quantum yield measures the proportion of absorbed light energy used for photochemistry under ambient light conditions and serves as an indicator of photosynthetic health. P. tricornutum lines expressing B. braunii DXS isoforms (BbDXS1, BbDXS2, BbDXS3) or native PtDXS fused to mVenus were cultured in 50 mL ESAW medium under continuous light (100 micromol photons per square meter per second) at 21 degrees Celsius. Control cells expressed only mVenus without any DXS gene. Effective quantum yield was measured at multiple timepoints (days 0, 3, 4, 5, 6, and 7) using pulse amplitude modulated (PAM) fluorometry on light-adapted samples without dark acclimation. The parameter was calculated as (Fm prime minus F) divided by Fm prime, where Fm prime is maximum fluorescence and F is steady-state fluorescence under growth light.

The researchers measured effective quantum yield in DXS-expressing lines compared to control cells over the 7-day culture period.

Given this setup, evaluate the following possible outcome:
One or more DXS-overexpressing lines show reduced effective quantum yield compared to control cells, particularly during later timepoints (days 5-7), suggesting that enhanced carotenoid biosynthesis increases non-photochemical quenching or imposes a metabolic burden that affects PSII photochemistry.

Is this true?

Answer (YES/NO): NO